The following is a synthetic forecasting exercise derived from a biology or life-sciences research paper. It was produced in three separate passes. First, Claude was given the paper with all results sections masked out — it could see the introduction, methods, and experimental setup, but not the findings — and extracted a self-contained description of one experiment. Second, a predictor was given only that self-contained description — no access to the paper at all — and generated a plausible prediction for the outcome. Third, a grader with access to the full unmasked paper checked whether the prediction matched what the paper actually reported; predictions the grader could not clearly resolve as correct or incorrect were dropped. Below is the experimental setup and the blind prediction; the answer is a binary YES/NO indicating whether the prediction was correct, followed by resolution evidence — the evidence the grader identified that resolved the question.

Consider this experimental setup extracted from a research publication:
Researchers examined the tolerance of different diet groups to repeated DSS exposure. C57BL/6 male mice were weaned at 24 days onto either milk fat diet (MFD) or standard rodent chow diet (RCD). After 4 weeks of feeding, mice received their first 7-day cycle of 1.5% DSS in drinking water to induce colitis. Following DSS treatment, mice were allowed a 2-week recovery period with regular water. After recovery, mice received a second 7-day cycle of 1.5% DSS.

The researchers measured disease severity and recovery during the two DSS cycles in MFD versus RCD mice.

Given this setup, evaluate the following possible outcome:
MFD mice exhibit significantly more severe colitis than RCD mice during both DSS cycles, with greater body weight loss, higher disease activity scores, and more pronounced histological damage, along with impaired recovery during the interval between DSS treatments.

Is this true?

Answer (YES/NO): NO